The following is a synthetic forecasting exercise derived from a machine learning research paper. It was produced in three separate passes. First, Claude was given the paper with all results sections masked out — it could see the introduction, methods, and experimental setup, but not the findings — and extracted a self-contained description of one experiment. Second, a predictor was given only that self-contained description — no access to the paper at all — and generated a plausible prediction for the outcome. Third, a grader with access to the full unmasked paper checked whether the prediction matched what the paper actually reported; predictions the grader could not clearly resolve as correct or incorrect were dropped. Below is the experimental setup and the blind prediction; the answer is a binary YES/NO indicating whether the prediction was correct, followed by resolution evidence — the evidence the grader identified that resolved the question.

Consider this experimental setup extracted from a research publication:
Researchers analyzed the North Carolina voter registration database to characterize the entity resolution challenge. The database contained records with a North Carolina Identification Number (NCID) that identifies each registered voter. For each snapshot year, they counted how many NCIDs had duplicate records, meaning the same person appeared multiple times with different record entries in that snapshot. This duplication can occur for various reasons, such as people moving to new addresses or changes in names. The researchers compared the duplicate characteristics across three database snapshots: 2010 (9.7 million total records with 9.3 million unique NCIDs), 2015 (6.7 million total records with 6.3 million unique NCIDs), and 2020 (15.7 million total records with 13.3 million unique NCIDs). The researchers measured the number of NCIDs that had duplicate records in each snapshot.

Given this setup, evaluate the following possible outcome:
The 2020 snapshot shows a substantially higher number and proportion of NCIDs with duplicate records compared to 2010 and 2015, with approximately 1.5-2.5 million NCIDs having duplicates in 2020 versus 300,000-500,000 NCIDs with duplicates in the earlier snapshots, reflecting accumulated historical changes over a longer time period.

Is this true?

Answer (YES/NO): YES